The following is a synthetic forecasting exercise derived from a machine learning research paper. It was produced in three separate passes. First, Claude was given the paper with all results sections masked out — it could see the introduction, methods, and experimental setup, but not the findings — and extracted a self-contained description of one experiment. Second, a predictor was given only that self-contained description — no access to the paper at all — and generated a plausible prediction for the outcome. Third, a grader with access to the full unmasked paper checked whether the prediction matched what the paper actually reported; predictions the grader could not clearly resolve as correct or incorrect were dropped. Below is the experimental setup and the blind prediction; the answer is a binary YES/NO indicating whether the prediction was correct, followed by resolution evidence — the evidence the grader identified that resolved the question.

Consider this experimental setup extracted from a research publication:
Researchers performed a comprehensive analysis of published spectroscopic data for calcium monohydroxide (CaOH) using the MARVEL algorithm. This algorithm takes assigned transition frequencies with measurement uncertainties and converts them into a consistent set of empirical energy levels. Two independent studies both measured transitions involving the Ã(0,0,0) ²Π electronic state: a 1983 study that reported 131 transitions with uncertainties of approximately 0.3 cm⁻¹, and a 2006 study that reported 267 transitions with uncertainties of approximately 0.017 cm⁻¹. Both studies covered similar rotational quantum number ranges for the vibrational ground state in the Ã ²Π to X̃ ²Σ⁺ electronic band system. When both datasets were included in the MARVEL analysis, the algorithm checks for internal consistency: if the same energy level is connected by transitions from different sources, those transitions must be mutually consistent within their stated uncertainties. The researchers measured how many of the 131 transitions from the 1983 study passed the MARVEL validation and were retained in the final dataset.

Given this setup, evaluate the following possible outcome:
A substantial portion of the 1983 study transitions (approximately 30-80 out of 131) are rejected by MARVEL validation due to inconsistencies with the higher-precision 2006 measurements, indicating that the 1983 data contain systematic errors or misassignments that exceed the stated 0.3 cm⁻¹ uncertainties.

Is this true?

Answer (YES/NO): NO